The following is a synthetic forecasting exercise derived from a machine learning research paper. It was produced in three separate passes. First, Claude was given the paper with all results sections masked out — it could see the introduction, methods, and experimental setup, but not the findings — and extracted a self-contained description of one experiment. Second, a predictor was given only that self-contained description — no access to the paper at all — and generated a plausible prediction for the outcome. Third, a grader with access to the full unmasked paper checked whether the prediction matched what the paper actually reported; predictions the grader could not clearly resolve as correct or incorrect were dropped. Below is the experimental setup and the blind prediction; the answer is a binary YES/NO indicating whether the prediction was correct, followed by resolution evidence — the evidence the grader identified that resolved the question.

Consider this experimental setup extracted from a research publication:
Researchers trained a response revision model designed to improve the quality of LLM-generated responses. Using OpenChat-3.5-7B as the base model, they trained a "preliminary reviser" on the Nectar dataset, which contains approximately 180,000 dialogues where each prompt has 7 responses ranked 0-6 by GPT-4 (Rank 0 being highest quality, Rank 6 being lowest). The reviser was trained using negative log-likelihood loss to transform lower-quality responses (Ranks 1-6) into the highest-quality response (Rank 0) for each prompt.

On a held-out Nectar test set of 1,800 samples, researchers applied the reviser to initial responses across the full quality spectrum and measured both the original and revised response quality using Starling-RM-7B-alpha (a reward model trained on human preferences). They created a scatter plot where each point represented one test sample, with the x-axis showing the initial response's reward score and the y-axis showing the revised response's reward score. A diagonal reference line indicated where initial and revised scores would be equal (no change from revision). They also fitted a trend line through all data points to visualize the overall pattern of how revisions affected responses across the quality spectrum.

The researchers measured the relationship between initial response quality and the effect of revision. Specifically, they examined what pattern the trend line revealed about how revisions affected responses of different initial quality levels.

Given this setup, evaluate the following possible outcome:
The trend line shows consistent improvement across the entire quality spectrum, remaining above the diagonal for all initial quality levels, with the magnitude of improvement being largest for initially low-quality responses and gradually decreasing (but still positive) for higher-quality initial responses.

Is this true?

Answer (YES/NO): NO